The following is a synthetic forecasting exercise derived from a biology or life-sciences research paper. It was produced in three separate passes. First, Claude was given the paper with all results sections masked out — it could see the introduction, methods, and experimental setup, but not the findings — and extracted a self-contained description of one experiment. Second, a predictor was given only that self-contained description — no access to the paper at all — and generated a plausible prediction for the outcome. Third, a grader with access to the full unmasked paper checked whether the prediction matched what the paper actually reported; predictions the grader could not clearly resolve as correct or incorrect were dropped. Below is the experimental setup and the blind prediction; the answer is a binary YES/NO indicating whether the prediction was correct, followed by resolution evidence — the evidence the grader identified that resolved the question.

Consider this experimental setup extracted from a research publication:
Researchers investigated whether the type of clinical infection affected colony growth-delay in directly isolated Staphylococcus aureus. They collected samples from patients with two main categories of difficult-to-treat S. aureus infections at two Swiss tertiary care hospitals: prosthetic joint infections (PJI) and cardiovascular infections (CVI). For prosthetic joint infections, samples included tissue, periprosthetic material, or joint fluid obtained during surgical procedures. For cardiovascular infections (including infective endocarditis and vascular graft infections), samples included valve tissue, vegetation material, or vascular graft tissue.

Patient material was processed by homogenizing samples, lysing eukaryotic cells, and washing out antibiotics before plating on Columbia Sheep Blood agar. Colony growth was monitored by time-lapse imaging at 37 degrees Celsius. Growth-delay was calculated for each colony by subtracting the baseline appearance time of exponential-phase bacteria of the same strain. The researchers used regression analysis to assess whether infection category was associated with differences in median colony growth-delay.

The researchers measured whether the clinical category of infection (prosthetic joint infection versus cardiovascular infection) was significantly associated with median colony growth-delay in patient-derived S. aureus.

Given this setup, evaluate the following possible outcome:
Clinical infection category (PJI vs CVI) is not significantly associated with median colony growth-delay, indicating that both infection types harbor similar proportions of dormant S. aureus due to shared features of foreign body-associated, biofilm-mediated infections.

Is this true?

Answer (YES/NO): NO